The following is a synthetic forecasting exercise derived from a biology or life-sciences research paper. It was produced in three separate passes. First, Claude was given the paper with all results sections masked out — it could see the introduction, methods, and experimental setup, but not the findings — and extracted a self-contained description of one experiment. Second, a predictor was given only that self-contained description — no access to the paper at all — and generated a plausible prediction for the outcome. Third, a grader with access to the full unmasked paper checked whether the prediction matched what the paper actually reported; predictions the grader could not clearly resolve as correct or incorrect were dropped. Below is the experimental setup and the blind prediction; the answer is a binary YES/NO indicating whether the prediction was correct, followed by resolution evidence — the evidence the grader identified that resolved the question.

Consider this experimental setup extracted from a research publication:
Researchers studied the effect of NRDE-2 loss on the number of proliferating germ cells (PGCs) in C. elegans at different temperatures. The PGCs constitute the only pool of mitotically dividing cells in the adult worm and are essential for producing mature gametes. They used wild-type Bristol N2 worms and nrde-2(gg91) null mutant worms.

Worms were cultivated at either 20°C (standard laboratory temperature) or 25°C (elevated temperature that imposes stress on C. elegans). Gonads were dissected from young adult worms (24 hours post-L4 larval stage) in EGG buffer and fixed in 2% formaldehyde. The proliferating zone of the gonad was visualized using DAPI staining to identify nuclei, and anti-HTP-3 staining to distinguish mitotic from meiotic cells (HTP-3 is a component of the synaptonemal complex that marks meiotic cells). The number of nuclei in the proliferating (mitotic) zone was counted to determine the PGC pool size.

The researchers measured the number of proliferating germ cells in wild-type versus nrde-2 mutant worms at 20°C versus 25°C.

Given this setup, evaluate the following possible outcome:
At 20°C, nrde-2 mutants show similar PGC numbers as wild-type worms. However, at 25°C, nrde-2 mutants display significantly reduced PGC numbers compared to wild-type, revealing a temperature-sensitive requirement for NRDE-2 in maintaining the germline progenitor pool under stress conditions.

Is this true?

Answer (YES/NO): NO